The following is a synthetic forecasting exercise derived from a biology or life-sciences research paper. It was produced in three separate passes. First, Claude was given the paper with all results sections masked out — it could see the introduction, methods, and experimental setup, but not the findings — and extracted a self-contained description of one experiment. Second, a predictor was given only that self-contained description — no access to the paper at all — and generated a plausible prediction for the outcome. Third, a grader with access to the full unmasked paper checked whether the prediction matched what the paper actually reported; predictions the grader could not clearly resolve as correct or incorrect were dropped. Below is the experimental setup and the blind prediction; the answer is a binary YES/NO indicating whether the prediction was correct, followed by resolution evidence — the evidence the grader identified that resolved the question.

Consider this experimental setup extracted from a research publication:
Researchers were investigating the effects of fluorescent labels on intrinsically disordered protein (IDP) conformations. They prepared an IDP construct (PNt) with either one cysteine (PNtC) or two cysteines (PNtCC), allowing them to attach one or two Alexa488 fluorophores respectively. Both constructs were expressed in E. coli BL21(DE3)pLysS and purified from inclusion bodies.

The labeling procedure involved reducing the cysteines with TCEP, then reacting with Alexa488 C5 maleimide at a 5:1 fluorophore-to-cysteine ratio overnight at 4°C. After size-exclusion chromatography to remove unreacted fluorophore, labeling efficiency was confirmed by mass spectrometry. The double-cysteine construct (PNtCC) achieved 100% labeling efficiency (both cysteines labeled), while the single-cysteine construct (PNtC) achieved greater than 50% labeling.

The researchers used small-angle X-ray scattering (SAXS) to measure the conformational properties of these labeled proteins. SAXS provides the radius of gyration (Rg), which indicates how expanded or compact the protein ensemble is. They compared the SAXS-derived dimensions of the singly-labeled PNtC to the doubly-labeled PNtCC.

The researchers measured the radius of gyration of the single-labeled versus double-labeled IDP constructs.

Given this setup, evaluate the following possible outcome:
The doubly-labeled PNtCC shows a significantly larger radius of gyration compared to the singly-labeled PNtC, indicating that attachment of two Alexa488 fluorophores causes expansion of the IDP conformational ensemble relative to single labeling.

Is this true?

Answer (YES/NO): NO